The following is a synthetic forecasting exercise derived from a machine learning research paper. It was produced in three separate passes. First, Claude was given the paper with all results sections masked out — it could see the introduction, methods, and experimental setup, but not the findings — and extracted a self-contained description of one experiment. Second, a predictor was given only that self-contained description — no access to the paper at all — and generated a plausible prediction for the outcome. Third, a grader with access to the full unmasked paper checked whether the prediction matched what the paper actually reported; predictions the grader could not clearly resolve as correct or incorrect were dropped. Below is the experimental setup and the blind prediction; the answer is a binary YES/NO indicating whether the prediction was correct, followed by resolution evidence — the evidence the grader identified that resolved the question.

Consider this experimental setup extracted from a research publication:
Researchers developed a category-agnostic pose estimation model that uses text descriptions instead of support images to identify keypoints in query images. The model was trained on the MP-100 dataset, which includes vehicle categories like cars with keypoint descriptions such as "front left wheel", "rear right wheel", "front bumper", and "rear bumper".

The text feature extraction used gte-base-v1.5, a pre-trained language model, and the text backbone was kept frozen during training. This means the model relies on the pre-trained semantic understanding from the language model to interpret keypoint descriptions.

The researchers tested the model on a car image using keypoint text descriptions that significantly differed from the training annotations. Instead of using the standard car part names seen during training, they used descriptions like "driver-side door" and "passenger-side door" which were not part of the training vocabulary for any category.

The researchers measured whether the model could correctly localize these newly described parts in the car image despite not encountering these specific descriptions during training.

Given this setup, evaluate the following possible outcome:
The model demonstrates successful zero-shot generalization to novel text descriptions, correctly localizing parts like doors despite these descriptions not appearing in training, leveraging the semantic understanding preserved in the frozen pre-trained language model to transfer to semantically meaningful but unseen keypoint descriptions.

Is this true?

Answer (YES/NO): NO